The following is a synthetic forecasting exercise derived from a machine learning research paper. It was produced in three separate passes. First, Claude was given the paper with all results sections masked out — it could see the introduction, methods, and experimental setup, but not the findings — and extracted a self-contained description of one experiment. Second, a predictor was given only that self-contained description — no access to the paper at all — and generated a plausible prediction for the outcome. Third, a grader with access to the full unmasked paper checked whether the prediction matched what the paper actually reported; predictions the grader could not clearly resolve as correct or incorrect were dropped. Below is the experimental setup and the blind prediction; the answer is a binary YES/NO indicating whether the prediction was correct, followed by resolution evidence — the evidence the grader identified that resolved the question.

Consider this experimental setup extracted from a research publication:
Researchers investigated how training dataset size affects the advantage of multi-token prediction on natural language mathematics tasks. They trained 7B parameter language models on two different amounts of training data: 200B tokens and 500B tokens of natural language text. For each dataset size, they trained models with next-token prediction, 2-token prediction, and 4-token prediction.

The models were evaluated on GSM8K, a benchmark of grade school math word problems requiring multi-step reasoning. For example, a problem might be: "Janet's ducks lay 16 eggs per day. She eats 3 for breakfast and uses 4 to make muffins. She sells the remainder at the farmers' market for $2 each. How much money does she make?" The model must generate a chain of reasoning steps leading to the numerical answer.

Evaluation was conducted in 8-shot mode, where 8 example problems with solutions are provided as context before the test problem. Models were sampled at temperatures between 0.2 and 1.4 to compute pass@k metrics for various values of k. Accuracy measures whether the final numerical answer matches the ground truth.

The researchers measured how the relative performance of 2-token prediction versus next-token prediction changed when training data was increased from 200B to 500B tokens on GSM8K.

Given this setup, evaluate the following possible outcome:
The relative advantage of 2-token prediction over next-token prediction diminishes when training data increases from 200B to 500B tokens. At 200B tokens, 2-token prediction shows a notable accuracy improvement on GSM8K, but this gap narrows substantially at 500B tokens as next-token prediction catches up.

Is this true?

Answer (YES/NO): YES